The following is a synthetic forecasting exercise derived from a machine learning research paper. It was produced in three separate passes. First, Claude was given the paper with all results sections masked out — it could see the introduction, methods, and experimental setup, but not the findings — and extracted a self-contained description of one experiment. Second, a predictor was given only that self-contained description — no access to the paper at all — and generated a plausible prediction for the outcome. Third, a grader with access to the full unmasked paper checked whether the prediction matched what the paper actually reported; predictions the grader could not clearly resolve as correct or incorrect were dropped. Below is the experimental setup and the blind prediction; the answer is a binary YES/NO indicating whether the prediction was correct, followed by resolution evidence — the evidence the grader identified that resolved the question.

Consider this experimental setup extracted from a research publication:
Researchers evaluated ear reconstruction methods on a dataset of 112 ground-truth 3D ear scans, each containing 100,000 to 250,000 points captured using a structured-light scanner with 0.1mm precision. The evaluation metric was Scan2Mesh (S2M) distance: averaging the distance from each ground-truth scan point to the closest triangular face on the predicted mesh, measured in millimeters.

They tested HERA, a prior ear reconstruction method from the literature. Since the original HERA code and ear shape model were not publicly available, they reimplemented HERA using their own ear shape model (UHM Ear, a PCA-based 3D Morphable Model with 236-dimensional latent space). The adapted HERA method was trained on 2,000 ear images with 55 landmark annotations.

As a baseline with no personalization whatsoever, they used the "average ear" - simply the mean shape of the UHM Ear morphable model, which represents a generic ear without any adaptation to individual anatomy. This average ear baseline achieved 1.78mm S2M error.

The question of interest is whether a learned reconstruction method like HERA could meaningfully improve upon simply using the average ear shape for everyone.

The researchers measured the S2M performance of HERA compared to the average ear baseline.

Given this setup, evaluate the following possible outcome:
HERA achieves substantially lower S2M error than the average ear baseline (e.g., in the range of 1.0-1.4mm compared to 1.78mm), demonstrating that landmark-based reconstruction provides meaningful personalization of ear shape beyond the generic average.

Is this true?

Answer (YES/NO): NO